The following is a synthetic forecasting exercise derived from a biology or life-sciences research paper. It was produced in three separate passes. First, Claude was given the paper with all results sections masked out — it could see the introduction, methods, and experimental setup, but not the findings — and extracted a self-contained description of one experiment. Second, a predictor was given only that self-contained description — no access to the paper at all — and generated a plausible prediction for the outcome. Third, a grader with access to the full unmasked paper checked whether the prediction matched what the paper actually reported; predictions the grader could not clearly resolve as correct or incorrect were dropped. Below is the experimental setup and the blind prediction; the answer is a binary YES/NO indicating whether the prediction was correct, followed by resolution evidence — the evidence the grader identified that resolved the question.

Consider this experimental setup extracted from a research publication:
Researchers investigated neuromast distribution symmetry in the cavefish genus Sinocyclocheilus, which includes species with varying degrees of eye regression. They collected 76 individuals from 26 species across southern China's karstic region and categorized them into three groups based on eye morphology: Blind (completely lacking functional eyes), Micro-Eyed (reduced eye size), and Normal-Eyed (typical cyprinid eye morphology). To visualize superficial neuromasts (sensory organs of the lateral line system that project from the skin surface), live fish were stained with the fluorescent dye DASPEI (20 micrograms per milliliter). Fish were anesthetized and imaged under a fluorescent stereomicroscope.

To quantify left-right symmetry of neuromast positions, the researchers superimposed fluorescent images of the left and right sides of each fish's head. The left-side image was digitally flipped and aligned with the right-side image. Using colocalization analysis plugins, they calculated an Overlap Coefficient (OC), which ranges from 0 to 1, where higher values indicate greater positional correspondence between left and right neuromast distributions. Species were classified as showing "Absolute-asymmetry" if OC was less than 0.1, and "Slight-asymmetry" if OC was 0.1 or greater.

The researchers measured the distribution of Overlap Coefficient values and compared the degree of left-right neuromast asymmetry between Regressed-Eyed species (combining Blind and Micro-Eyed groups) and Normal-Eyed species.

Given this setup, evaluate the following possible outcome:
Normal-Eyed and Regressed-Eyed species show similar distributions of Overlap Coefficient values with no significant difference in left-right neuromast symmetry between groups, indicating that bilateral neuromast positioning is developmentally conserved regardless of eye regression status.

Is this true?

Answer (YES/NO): NO